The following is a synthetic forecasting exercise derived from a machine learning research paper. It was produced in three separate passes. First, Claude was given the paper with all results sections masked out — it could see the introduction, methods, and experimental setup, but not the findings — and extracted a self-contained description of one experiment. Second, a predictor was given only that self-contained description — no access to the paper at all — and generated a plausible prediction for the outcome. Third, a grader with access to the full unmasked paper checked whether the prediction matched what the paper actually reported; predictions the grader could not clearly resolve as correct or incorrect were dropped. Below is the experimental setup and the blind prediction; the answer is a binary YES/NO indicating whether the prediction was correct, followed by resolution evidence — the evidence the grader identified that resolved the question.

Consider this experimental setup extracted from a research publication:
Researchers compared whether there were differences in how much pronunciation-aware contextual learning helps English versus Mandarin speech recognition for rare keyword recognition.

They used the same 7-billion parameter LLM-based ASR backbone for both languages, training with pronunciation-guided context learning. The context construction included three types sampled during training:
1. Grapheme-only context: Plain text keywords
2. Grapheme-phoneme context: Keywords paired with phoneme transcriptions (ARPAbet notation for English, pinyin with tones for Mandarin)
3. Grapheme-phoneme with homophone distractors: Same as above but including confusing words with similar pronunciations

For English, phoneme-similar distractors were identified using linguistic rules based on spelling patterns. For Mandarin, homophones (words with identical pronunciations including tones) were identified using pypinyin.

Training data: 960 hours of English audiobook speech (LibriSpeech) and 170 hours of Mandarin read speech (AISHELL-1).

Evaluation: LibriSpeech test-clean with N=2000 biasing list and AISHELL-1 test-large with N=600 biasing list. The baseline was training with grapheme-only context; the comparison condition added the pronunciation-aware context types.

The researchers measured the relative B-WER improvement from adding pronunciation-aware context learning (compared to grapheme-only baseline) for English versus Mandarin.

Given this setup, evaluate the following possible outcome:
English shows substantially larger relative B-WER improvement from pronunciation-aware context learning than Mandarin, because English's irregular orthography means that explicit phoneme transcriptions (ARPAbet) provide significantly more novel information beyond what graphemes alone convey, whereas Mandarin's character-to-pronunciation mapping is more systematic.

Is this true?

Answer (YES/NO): NO